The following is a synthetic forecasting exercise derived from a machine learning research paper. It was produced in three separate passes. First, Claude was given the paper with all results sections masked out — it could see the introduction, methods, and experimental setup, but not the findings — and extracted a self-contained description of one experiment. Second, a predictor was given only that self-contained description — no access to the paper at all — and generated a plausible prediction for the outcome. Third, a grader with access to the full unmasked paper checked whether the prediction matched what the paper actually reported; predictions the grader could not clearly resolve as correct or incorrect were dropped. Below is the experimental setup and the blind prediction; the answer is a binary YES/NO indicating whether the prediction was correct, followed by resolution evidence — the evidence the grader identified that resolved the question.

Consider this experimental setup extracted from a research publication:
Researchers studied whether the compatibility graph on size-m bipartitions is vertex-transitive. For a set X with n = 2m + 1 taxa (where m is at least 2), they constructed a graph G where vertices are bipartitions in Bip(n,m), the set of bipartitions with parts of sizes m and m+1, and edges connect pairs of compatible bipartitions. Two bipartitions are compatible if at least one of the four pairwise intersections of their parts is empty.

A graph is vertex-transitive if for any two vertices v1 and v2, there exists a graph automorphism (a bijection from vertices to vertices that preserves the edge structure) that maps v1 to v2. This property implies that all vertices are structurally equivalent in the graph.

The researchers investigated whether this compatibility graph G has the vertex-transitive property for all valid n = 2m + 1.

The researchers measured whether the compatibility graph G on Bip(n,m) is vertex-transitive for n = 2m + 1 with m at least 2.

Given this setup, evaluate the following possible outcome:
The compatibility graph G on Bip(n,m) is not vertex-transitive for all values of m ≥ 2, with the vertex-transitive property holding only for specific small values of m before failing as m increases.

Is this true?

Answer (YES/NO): NO